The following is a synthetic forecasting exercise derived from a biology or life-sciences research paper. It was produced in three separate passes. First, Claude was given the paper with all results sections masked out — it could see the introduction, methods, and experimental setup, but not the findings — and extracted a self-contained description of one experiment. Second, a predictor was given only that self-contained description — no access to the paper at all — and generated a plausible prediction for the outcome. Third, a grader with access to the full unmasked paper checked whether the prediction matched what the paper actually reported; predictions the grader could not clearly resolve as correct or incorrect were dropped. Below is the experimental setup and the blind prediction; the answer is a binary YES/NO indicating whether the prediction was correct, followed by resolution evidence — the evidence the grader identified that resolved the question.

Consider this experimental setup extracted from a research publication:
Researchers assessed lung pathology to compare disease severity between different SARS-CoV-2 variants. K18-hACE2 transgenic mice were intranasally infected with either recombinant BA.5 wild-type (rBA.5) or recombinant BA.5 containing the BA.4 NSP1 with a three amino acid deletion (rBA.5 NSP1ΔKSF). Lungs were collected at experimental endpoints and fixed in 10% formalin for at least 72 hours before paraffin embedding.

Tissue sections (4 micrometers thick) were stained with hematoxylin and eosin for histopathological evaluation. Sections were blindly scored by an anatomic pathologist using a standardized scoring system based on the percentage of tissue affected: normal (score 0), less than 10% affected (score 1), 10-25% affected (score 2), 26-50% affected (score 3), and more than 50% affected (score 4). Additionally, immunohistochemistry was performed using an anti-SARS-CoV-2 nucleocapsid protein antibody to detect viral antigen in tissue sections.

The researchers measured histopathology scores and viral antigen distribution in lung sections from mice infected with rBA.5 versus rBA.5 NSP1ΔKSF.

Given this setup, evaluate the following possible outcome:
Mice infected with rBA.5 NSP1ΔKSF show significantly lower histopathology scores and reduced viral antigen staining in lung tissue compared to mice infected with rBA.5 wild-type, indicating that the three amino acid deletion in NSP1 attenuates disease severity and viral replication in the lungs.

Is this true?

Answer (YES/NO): NO